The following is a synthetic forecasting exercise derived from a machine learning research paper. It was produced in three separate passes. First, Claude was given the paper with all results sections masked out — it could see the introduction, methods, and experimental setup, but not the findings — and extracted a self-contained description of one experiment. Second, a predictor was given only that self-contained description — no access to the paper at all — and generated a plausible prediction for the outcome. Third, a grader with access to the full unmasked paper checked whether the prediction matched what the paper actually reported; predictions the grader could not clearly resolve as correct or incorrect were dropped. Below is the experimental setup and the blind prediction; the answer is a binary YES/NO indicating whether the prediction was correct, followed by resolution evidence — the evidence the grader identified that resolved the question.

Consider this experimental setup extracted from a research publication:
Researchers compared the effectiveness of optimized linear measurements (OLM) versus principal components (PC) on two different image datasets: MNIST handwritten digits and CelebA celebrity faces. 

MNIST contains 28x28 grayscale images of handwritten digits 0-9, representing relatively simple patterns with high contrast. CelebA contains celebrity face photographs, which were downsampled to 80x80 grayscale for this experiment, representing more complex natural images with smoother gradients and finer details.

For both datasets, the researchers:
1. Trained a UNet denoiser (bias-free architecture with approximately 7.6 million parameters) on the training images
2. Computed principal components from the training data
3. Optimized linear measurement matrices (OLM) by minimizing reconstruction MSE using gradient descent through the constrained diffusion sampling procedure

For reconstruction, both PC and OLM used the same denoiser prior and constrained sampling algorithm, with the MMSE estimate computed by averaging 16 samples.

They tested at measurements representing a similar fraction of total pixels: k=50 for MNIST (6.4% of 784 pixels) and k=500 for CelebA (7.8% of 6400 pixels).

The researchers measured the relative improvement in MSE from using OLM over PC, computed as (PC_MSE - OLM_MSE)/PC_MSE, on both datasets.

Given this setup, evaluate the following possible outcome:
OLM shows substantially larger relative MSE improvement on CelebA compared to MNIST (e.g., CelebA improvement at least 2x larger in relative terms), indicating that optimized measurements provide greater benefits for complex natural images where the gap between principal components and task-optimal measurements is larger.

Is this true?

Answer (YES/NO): NO